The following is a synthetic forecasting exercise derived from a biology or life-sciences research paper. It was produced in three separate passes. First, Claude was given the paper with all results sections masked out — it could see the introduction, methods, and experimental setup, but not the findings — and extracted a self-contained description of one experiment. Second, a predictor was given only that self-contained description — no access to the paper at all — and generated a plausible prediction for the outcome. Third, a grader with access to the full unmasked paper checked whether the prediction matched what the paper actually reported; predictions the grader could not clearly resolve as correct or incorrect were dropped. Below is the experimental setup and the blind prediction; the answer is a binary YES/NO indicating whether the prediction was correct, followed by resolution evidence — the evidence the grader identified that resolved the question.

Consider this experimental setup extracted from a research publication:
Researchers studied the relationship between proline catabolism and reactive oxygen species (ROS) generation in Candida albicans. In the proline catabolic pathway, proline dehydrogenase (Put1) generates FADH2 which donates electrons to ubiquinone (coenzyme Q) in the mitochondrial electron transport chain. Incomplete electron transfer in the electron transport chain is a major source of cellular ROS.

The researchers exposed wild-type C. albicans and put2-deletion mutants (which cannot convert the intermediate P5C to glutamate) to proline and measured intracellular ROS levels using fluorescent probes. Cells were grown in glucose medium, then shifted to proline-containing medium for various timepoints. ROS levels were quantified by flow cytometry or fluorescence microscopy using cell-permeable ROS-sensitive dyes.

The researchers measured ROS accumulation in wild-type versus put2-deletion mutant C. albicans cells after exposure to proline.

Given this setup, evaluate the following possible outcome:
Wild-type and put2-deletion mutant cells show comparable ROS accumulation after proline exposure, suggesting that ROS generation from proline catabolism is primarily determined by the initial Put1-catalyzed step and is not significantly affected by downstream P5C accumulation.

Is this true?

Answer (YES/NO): NO